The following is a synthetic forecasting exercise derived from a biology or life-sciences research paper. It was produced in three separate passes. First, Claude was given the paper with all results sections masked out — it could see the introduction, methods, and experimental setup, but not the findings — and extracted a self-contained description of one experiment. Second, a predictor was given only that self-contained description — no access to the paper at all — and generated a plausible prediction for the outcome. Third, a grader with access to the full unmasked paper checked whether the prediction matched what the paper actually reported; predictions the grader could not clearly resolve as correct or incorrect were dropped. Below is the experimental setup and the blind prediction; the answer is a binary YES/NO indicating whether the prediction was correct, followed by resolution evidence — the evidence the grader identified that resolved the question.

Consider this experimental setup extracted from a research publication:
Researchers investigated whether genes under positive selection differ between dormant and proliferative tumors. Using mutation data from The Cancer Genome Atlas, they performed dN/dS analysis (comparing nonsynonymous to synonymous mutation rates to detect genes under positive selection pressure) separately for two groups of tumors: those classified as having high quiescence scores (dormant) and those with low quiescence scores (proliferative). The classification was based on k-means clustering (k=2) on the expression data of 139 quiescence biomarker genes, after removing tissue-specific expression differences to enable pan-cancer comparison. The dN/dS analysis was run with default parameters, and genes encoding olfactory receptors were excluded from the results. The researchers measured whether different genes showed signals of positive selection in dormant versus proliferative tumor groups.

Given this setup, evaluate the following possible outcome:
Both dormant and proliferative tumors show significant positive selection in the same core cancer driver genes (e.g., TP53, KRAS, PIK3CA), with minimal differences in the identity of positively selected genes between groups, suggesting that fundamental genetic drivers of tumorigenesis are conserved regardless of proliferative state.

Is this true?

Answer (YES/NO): NO